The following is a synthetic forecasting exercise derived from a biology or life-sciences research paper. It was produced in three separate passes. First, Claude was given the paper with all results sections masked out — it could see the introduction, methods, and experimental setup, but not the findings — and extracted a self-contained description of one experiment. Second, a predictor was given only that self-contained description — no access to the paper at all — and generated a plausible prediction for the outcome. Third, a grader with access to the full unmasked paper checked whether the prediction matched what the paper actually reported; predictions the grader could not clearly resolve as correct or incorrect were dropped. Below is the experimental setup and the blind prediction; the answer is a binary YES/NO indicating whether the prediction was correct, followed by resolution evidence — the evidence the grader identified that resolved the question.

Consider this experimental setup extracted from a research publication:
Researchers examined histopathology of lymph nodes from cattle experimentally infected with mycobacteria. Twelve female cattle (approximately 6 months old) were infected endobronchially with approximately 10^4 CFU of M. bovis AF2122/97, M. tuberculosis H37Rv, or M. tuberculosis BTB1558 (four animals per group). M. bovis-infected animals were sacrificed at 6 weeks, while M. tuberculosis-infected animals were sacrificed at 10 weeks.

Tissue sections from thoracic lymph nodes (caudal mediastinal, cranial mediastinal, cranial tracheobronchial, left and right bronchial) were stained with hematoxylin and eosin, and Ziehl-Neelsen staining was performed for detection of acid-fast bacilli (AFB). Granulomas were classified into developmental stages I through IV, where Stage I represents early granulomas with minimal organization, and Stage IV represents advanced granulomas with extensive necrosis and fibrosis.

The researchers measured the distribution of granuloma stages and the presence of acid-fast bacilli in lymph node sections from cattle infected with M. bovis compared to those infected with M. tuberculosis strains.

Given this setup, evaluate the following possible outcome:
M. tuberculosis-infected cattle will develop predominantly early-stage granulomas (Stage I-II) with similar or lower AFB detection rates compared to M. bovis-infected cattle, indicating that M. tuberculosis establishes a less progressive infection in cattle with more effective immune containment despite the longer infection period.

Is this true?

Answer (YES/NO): YES